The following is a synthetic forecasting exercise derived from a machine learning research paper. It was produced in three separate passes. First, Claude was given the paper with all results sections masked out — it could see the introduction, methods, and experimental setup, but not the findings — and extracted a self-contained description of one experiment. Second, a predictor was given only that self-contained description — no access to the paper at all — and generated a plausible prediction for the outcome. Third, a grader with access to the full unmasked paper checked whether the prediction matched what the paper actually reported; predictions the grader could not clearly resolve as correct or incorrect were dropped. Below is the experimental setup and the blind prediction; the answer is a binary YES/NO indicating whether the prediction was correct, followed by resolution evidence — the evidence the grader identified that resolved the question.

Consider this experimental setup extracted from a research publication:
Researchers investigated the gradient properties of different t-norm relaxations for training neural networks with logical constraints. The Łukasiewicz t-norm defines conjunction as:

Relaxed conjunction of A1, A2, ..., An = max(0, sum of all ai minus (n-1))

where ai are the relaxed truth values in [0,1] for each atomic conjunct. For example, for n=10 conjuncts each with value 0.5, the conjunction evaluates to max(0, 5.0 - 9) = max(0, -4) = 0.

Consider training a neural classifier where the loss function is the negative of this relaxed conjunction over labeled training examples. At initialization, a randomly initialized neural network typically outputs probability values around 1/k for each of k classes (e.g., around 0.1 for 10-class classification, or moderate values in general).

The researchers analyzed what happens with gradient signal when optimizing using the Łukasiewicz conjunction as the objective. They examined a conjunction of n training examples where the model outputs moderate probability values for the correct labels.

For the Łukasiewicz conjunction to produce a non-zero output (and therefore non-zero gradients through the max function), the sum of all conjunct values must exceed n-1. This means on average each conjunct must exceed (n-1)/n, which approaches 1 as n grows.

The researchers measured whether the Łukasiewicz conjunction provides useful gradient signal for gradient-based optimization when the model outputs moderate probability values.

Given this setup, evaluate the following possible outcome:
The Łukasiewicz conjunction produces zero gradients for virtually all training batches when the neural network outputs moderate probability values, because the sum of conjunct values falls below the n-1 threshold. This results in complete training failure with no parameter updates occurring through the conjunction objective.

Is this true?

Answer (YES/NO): YES